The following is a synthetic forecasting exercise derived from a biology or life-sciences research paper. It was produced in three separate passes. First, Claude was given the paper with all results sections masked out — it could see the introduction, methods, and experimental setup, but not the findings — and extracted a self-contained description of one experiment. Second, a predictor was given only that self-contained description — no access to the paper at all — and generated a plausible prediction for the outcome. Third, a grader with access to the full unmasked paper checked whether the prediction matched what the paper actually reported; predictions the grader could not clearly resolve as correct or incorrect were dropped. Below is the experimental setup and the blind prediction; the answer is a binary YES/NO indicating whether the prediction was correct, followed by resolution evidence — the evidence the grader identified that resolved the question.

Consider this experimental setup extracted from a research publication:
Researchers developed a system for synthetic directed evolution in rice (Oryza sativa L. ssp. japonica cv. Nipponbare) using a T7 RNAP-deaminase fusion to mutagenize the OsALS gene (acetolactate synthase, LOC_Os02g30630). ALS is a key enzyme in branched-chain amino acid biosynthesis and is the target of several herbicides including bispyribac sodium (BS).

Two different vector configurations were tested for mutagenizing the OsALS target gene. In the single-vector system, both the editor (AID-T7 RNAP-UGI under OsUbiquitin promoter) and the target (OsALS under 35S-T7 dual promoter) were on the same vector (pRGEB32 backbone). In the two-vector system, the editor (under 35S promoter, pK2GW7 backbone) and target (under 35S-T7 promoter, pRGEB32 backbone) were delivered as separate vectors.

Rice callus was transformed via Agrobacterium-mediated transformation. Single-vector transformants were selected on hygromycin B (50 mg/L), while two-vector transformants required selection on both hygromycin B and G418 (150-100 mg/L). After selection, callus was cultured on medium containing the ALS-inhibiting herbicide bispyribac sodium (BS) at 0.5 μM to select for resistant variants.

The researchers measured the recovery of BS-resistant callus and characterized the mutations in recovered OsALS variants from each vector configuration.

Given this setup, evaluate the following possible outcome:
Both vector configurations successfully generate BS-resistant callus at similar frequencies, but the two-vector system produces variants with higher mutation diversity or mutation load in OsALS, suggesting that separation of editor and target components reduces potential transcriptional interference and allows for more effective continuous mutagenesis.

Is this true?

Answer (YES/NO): NO